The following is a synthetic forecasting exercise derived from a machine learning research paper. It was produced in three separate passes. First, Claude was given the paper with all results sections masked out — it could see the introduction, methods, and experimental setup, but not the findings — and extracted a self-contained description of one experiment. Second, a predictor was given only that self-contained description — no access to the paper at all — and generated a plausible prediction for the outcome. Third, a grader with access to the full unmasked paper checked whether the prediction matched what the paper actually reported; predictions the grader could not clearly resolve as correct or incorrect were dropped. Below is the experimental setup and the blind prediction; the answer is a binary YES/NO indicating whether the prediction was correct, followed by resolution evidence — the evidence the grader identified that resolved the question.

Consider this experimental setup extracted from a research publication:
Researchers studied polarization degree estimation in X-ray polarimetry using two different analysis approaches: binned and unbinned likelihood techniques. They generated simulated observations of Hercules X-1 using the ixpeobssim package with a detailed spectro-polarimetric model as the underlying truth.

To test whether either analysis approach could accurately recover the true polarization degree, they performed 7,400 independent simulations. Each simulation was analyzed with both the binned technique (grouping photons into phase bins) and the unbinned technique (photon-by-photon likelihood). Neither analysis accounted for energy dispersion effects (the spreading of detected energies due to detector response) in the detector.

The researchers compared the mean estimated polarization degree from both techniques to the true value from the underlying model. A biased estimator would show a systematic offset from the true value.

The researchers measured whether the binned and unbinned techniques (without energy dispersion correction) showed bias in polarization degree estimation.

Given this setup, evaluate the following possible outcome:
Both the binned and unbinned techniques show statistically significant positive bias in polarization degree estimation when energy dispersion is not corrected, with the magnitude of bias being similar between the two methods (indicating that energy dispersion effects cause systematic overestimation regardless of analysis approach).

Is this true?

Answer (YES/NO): NO